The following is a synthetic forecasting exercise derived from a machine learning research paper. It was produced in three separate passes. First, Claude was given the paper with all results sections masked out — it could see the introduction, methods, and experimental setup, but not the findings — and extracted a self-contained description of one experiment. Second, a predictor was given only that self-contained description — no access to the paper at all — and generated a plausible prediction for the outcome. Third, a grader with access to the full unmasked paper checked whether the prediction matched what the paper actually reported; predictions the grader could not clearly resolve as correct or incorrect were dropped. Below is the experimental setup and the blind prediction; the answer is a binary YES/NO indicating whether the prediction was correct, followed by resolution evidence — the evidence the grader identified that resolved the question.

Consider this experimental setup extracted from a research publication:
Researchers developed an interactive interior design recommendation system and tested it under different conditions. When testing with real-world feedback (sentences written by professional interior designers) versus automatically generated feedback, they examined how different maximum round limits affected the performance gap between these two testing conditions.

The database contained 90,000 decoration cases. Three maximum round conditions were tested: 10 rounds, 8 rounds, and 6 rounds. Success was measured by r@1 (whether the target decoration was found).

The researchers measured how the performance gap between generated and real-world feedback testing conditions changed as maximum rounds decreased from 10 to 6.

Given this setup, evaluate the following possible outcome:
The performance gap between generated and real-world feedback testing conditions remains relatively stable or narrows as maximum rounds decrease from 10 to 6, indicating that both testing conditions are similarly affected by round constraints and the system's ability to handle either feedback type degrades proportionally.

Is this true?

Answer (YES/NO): NO